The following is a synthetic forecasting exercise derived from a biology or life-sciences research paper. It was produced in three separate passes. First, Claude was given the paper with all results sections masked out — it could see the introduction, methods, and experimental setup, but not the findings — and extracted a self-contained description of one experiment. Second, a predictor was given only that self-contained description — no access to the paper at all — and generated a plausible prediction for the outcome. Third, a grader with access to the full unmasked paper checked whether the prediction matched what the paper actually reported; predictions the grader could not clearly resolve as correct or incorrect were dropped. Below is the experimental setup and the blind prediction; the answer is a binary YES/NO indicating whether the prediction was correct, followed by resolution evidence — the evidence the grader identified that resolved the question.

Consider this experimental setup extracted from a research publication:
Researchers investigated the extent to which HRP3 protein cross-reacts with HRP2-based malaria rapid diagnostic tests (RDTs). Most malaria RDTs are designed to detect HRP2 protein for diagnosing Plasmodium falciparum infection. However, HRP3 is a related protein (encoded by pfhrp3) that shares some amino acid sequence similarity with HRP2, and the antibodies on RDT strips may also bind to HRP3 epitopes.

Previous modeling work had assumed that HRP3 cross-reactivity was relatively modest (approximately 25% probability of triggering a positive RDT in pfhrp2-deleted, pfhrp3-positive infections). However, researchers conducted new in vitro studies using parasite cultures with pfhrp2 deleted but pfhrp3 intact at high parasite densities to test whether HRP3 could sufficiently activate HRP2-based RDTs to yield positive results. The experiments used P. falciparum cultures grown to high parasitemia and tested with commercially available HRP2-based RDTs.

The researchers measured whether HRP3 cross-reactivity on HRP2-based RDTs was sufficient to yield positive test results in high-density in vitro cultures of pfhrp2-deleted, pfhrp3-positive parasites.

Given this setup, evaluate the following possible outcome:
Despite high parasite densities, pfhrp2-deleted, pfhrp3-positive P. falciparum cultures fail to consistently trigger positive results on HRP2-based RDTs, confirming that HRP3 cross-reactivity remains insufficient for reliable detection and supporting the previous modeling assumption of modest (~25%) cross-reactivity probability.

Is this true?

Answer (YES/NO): NO